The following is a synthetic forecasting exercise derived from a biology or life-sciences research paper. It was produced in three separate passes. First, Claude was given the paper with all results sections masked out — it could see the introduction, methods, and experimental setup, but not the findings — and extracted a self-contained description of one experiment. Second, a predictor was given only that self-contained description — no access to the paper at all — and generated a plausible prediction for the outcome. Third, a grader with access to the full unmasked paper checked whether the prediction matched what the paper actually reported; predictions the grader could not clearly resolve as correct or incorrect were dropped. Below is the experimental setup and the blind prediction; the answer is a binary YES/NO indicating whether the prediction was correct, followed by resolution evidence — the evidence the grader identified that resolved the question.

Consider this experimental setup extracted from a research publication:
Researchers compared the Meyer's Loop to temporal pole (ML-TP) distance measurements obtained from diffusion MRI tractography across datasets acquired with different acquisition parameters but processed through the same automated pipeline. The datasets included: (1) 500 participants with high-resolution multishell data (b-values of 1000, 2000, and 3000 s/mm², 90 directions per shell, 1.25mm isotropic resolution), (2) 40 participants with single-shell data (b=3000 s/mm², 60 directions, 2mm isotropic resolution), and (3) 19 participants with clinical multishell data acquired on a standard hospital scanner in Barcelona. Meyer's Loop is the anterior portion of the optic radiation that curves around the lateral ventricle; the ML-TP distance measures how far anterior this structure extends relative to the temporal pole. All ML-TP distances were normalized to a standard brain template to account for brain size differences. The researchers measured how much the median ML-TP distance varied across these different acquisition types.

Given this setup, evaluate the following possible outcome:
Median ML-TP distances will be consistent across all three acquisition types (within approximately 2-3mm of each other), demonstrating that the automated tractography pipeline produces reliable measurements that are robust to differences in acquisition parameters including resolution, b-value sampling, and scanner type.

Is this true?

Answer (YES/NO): NO